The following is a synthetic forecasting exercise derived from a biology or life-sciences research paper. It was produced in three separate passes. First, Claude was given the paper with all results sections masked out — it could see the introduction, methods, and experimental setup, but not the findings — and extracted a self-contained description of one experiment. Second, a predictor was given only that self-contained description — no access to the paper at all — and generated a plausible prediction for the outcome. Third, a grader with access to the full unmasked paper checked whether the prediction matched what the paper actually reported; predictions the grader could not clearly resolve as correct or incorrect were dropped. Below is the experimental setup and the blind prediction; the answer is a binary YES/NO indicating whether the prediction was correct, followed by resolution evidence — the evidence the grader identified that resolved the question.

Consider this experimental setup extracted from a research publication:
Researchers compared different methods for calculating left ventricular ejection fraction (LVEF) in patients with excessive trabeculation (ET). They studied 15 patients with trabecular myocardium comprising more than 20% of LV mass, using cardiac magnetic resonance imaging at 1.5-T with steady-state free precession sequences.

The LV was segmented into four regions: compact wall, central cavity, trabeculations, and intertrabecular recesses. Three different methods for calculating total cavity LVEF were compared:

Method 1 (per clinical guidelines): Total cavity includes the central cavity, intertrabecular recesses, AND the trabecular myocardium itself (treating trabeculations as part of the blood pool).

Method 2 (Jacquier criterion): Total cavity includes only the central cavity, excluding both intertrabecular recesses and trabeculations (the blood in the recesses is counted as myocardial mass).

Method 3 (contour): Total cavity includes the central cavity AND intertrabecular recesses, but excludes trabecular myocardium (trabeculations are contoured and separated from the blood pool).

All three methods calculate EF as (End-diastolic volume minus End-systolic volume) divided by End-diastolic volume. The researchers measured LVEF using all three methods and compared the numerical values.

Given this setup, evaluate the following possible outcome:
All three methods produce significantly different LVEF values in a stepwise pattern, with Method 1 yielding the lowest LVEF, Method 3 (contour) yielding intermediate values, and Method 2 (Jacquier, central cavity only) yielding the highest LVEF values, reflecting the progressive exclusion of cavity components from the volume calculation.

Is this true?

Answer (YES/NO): NO